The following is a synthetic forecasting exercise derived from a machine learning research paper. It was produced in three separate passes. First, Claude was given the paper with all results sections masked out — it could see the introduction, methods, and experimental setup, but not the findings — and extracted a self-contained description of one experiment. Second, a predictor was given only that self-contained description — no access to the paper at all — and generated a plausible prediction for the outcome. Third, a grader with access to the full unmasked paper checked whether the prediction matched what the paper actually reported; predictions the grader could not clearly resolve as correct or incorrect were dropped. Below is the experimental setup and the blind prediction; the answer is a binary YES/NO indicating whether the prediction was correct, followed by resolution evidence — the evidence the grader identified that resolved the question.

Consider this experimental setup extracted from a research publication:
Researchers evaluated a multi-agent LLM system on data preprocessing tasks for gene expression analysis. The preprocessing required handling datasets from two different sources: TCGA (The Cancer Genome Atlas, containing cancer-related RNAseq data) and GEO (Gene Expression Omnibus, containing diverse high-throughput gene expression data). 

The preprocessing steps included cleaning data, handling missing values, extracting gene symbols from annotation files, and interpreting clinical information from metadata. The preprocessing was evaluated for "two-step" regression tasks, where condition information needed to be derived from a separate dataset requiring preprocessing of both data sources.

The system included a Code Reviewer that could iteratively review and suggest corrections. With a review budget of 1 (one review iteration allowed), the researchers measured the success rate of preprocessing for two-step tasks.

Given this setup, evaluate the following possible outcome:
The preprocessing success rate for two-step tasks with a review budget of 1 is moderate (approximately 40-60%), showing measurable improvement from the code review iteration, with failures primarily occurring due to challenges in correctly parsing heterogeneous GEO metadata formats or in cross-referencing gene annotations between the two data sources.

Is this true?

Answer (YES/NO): YES